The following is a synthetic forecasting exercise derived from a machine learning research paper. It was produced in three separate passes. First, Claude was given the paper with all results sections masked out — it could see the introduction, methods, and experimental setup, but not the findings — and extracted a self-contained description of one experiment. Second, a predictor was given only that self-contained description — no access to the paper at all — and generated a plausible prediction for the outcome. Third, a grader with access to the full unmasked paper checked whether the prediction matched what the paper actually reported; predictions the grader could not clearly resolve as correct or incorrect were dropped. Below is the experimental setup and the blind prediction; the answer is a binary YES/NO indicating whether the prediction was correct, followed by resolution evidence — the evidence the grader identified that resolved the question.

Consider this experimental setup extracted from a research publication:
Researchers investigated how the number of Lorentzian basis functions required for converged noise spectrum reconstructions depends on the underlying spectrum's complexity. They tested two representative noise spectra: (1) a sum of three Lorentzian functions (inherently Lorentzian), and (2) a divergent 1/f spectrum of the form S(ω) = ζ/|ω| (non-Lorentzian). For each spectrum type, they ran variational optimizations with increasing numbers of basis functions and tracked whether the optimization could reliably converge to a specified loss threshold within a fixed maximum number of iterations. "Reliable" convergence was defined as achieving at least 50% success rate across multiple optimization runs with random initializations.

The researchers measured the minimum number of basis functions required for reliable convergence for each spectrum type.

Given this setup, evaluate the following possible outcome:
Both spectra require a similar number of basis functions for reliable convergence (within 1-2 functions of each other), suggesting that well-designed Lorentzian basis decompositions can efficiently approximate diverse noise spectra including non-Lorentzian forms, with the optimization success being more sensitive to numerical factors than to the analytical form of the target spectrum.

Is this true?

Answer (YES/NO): NO